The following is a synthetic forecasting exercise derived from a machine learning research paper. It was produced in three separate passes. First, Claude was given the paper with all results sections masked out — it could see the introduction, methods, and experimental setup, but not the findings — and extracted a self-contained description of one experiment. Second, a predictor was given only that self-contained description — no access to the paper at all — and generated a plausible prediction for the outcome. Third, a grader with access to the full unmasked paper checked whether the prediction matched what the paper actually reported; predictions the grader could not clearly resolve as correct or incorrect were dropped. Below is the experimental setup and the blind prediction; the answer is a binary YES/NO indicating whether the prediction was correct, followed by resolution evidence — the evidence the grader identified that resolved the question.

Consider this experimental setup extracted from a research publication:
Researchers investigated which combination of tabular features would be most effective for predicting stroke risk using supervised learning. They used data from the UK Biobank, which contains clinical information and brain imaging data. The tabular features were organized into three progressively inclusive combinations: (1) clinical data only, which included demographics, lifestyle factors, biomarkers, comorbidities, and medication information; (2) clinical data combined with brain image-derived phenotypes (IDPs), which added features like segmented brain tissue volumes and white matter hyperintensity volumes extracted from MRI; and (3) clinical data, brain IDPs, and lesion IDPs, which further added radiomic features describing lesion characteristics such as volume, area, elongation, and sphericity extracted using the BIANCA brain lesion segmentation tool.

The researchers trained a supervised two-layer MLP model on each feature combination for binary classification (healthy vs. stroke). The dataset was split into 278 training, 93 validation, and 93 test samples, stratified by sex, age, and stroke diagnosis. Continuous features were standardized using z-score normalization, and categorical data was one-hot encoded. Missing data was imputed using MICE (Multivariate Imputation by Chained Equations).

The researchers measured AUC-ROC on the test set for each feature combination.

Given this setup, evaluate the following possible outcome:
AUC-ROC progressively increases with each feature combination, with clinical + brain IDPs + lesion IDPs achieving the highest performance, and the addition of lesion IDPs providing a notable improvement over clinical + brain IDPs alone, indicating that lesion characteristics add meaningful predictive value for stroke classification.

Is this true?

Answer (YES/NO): NO